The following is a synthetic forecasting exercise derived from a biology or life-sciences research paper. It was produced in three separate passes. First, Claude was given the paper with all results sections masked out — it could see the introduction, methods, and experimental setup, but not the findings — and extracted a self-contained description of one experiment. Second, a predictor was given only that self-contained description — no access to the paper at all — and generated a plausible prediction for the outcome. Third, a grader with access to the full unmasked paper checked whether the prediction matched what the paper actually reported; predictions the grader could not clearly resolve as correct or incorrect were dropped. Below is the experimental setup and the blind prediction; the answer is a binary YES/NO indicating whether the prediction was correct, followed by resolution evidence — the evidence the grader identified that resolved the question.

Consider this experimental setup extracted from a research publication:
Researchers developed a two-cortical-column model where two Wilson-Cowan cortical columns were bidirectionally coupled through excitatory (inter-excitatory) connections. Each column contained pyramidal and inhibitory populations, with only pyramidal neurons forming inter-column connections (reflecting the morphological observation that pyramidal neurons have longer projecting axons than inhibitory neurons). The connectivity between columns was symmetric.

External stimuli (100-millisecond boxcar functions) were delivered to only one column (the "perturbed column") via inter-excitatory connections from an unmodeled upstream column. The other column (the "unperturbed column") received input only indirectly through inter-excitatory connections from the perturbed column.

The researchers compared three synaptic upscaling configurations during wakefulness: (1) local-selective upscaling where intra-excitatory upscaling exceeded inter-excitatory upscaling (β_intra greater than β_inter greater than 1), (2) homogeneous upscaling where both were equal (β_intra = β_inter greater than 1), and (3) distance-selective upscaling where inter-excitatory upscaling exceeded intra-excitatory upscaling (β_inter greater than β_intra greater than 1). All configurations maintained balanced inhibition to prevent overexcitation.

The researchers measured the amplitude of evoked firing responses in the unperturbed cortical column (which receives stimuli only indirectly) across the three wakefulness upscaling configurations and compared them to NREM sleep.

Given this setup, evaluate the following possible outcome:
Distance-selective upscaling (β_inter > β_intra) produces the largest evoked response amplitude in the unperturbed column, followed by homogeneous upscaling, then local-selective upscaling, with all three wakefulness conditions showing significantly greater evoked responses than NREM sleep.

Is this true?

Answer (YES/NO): NO